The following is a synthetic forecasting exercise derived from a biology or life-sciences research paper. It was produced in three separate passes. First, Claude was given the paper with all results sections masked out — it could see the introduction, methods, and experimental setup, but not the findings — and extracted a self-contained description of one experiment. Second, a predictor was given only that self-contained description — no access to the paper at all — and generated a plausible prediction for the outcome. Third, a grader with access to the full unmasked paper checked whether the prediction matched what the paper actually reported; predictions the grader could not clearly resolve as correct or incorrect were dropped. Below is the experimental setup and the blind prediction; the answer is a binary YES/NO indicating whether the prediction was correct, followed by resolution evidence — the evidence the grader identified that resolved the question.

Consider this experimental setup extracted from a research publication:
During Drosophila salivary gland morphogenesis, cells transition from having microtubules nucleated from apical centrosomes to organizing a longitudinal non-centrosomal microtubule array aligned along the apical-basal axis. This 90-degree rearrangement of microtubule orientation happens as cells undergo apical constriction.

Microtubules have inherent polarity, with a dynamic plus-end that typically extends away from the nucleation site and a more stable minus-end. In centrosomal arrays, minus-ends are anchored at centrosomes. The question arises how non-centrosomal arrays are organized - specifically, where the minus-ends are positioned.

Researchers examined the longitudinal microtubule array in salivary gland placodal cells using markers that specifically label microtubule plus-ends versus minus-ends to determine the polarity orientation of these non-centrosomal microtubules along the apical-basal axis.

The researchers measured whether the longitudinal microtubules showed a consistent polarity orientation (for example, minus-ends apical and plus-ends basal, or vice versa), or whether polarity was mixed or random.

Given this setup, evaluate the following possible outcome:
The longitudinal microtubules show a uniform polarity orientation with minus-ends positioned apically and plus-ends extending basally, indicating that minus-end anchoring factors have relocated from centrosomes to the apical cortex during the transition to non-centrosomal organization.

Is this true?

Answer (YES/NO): YES